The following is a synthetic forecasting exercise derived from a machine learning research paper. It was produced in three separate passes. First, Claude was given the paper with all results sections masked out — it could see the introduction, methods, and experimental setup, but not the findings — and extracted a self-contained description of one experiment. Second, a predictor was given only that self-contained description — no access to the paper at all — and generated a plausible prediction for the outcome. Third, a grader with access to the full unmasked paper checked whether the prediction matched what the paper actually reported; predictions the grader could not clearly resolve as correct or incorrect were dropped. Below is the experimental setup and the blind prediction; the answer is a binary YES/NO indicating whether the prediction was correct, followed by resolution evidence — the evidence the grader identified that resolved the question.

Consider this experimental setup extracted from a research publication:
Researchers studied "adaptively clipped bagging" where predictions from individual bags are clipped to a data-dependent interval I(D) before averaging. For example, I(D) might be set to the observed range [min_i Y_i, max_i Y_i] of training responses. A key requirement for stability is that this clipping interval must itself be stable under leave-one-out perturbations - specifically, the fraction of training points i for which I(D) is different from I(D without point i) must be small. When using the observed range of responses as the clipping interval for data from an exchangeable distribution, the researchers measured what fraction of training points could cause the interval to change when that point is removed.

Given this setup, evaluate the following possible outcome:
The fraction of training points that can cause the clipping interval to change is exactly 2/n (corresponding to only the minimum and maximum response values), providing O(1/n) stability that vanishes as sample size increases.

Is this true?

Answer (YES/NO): NO